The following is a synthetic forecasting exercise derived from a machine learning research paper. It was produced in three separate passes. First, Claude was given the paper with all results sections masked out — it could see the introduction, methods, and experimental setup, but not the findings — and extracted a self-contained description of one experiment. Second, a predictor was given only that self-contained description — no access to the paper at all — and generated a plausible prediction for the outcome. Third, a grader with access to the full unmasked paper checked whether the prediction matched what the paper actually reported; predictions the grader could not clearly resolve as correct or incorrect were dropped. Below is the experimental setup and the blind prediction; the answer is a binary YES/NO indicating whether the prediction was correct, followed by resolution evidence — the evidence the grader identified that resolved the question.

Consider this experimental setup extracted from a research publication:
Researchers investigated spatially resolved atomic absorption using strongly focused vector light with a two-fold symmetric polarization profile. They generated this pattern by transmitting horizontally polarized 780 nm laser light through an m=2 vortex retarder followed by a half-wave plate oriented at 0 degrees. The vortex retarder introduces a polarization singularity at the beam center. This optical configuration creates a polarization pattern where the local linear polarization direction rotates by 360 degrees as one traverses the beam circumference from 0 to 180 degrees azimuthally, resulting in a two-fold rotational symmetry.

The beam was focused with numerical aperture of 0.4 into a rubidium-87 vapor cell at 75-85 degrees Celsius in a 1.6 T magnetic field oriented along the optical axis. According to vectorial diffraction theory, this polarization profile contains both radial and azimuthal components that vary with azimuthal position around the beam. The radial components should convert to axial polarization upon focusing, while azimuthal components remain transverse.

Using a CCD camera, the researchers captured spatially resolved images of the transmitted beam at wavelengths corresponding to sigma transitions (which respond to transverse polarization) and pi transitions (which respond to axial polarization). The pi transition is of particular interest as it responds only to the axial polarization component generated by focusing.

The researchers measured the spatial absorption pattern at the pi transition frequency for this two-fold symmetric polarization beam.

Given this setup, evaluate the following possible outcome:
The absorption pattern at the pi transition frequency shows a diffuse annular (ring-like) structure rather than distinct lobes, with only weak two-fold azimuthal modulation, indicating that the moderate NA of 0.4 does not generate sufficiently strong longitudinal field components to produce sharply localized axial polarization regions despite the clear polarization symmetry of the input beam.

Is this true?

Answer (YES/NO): NO